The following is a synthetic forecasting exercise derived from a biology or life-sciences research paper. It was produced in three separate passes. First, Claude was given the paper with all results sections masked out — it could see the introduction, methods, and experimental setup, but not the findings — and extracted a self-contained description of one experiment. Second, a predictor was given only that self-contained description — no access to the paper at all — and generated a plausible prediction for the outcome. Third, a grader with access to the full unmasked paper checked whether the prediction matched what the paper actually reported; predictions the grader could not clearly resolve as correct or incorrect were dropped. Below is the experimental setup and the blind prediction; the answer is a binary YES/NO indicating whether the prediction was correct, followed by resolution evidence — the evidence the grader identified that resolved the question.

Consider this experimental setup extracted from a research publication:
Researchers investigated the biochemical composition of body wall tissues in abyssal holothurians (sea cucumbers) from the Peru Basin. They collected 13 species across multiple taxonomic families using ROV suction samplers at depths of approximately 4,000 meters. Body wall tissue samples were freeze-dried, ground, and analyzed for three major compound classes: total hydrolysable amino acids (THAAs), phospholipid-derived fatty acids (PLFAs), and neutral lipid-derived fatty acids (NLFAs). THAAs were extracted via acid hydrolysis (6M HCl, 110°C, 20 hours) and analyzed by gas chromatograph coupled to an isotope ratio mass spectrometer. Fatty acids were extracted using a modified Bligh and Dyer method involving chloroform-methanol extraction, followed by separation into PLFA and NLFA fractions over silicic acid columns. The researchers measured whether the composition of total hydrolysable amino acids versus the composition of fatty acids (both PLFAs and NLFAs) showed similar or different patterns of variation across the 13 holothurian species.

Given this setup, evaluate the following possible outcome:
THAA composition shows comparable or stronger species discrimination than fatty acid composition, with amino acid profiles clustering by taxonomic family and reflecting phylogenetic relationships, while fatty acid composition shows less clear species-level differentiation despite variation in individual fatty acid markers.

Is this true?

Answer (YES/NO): NO